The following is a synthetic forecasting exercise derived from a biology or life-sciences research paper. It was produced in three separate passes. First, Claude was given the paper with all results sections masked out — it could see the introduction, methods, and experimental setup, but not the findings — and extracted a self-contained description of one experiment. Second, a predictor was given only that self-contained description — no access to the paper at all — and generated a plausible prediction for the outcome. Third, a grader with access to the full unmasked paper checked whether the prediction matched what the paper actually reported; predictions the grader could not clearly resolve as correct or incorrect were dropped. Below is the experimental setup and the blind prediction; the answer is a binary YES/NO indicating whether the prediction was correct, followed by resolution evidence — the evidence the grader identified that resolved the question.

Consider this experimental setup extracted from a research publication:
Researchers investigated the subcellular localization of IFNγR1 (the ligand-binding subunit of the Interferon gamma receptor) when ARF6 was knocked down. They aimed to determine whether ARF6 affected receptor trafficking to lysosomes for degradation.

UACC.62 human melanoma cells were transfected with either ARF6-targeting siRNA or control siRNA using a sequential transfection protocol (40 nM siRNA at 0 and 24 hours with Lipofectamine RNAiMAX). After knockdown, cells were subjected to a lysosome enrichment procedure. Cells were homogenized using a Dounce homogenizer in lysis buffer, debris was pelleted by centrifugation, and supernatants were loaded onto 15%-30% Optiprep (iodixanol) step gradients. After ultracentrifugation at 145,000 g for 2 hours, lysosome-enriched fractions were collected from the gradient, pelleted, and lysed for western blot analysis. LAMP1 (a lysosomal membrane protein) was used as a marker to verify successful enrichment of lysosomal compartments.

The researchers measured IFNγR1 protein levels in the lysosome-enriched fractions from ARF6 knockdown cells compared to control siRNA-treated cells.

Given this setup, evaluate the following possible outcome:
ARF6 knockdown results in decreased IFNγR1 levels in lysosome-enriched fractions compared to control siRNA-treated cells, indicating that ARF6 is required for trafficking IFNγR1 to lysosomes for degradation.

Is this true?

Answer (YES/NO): NO